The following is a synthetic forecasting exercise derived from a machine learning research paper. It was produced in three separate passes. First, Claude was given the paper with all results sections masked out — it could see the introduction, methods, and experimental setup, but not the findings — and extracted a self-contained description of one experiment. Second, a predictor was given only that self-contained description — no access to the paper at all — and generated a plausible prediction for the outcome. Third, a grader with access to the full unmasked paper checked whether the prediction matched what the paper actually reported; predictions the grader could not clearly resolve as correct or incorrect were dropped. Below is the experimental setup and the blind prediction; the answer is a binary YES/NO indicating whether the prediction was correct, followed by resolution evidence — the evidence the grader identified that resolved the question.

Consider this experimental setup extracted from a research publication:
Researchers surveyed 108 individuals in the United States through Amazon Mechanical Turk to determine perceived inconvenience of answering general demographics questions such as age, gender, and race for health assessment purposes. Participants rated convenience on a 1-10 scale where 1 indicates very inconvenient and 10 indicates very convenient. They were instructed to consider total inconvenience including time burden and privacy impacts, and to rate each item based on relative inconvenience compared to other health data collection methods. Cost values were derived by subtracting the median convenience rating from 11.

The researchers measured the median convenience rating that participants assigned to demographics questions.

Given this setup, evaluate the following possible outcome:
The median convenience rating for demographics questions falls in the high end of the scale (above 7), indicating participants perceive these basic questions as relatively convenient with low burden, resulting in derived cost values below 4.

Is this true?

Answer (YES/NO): YES